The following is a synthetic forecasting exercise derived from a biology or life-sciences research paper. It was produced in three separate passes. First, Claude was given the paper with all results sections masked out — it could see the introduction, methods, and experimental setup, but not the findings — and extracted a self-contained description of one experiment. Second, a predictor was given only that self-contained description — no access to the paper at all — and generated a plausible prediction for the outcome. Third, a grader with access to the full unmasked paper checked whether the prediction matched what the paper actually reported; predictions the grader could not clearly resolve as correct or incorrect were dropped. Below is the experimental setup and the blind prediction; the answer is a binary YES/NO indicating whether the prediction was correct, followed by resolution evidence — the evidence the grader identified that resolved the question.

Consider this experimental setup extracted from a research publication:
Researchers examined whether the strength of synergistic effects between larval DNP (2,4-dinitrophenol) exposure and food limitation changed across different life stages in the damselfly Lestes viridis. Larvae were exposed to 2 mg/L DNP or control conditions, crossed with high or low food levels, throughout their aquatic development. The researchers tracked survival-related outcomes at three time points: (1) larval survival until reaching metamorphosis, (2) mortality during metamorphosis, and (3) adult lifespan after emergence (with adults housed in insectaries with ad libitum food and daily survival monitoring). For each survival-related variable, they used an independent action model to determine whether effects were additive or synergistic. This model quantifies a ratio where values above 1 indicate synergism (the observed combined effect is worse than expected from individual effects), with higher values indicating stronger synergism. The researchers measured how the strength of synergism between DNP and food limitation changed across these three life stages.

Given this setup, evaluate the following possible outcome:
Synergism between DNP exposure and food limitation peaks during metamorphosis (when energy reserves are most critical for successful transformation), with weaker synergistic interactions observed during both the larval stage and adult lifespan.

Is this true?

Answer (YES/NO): NO